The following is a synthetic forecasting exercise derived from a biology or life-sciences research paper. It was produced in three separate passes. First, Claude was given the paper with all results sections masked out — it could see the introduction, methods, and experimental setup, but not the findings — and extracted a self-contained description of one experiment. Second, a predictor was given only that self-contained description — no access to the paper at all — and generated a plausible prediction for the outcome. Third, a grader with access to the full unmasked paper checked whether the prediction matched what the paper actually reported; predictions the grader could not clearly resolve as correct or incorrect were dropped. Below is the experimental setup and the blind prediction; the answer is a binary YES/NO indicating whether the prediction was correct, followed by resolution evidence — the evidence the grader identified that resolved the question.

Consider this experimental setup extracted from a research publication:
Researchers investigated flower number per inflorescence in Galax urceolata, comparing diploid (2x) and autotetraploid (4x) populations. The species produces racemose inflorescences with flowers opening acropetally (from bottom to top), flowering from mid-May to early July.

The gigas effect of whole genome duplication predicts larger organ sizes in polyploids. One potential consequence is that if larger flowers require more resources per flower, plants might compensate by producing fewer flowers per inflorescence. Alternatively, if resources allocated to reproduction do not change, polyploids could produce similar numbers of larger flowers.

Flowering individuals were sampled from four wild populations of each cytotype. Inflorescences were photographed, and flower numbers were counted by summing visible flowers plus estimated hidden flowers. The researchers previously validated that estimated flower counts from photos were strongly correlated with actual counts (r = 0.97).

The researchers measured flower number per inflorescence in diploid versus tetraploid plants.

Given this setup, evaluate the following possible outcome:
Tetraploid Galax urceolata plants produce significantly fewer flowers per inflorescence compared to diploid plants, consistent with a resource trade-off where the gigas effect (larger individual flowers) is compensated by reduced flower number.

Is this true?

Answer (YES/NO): NO